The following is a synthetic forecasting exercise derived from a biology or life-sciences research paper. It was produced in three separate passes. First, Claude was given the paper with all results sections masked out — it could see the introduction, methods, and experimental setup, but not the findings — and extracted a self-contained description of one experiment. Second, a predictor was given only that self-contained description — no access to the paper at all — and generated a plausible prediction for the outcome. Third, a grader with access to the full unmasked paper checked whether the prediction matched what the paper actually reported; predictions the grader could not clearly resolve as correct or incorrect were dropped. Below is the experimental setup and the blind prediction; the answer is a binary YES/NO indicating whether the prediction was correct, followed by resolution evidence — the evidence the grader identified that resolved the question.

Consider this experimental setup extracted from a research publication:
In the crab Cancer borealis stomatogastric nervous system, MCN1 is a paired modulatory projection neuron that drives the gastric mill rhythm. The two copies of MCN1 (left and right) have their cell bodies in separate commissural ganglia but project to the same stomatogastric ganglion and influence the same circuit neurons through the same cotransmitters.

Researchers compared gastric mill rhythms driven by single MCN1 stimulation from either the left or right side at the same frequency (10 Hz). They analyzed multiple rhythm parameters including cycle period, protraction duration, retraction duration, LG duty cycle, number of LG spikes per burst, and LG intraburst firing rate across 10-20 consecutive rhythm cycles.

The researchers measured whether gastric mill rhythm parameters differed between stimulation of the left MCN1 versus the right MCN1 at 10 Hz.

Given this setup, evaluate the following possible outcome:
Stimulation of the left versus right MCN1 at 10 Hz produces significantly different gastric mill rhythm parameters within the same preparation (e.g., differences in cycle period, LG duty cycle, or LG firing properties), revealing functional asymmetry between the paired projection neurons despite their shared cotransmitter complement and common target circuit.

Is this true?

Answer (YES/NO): NO